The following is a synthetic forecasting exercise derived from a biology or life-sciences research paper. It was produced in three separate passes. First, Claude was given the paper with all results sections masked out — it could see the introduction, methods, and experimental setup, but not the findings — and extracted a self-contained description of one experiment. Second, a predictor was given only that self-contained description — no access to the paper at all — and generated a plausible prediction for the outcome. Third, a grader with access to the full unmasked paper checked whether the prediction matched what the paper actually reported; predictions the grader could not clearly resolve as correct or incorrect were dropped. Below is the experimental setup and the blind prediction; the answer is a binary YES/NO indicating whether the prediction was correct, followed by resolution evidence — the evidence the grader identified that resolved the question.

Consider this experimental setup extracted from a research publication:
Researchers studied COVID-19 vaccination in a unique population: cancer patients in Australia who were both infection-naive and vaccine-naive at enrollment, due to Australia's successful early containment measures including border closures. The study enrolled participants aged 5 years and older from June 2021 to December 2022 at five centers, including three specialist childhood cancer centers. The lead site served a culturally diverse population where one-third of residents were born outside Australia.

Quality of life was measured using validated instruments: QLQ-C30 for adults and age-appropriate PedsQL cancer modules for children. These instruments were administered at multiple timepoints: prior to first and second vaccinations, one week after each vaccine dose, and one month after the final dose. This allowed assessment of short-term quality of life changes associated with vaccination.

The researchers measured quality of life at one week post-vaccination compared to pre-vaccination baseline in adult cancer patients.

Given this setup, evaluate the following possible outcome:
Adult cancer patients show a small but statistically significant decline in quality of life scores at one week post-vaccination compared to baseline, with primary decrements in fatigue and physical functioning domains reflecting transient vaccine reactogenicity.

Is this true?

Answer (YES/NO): NO